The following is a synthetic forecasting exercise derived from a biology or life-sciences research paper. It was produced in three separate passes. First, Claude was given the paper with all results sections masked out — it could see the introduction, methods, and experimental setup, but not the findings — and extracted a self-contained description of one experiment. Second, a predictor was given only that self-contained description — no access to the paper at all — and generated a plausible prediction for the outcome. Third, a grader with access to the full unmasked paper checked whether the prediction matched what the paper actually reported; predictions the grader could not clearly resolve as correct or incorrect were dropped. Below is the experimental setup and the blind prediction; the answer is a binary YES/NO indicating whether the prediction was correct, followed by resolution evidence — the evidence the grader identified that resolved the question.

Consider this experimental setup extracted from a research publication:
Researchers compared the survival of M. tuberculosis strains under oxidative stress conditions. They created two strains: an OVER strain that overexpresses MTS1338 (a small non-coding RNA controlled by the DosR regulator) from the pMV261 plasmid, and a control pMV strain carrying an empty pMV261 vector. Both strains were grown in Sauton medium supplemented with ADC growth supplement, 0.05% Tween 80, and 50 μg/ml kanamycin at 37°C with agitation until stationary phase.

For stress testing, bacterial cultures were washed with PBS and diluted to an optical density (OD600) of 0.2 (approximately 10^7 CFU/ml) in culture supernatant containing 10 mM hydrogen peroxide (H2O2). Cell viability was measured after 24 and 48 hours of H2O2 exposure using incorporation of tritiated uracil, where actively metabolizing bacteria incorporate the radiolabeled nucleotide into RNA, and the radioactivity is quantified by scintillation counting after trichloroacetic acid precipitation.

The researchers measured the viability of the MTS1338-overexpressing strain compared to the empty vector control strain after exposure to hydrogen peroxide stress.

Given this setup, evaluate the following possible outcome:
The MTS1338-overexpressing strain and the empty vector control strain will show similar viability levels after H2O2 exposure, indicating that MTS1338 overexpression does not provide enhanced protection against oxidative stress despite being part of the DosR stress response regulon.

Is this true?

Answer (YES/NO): YES